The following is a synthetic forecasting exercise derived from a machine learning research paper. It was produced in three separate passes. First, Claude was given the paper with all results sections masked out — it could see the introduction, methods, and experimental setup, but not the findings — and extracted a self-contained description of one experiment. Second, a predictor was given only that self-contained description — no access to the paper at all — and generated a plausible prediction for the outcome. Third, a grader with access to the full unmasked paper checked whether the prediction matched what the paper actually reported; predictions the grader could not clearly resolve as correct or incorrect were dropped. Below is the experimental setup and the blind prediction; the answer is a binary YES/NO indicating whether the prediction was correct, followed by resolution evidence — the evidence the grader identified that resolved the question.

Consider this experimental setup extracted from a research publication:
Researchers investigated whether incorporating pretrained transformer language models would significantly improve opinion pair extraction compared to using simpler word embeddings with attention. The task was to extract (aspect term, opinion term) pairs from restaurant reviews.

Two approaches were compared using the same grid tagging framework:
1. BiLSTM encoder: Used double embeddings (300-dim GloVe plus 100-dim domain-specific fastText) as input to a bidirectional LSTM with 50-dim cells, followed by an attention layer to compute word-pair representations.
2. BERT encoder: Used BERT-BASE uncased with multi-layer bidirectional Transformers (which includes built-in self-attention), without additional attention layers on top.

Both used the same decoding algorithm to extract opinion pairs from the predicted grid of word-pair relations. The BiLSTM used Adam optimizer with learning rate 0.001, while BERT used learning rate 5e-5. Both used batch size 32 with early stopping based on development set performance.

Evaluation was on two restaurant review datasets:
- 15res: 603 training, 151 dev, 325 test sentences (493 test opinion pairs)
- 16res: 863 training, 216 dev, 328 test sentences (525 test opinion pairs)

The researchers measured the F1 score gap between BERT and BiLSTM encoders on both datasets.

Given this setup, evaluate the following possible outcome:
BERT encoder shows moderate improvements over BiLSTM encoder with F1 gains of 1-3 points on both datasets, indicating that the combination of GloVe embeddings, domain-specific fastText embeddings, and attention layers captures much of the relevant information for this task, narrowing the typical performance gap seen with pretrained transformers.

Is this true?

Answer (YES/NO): NO